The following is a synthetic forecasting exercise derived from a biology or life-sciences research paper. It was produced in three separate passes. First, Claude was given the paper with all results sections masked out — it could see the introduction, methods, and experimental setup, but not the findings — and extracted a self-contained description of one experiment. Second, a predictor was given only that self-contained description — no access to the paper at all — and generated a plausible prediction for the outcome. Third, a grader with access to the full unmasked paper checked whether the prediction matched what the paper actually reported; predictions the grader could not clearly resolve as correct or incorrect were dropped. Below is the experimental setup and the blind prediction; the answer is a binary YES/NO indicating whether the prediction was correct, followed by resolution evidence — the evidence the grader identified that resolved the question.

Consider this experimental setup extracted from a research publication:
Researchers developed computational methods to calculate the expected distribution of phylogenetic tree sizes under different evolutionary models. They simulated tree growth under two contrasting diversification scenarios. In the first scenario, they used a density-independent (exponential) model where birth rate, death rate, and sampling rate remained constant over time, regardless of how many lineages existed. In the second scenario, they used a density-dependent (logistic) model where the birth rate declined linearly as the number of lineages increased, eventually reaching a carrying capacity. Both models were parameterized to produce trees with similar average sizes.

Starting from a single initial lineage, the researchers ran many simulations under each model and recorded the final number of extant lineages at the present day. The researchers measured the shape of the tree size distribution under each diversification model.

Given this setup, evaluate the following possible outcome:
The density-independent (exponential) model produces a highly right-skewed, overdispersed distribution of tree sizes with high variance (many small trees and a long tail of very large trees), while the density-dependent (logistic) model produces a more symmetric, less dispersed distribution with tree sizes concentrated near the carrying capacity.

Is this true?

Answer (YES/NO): YES